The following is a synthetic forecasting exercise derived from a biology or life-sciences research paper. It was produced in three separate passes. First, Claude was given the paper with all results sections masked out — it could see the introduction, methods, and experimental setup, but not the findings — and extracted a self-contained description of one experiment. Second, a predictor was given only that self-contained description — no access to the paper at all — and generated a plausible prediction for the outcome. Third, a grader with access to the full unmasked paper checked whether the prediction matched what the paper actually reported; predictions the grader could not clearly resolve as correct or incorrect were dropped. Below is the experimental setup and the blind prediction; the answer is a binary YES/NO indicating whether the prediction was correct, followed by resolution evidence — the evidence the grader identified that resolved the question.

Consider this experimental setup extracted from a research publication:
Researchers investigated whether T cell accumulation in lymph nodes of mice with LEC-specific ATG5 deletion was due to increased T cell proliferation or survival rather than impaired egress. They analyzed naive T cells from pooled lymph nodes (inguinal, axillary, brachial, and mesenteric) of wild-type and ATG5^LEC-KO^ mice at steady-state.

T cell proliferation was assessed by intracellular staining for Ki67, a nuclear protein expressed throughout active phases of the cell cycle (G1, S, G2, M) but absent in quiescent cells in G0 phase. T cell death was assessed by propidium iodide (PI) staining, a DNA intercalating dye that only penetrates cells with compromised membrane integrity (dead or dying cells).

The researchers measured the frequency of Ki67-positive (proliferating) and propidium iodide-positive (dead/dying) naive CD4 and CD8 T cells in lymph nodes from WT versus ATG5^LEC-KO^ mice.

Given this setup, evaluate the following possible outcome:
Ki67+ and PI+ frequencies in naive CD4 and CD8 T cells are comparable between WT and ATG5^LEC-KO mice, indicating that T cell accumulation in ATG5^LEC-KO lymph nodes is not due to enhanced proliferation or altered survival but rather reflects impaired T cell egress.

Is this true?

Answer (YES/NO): YES